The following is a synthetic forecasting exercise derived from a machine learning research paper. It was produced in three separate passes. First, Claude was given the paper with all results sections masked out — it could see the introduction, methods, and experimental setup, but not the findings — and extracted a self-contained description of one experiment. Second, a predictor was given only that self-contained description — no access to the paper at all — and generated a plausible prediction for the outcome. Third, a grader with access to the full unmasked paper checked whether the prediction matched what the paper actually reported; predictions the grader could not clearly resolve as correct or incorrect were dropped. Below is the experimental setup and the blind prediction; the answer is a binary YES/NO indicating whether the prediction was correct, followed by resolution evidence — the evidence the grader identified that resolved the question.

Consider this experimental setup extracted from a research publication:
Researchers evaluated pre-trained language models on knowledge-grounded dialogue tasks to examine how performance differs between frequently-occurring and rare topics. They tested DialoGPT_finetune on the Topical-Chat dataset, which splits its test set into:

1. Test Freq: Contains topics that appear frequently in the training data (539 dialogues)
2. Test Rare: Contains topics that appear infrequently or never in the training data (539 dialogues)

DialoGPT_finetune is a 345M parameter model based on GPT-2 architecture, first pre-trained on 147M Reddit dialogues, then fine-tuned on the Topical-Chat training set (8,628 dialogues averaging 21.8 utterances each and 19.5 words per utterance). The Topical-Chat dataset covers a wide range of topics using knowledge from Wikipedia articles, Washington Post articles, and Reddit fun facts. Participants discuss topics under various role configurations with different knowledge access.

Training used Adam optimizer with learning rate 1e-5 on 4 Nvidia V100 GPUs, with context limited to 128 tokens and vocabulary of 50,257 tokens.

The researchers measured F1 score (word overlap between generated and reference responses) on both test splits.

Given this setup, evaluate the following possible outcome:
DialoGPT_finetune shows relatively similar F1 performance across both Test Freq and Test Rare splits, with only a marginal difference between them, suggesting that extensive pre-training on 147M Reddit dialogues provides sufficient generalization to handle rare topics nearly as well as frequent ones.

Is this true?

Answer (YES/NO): YES